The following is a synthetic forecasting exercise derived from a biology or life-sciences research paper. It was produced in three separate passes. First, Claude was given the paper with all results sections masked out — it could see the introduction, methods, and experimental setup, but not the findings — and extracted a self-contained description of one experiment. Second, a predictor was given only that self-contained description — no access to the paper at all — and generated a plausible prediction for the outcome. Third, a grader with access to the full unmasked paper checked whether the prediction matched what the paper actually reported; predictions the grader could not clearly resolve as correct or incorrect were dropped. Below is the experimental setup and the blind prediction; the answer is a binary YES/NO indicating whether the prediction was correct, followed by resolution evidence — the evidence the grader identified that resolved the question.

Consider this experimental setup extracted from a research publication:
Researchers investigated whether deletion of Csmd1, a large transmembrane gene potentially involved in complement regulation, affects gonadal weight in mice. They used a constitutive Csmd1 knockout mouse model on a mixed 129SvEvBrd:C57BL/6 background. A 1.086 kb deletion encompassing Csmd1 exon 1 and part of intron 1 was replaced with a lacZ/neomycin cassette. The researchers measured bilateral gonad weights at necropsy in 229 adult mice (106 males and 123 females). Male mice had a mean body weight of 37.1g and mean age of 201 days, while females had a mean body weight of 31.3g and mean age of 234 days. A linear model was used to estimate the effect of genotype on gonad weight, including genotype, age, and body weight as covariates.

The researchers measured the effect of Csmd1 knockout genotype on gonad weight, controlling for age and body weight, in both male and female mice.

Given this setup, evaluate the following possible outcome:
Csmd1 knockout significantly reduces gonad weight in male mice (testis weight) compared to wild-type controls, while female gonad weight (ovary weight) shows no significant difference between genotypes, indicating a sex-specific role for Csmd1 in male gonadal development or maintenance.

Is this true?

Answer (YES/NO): NO